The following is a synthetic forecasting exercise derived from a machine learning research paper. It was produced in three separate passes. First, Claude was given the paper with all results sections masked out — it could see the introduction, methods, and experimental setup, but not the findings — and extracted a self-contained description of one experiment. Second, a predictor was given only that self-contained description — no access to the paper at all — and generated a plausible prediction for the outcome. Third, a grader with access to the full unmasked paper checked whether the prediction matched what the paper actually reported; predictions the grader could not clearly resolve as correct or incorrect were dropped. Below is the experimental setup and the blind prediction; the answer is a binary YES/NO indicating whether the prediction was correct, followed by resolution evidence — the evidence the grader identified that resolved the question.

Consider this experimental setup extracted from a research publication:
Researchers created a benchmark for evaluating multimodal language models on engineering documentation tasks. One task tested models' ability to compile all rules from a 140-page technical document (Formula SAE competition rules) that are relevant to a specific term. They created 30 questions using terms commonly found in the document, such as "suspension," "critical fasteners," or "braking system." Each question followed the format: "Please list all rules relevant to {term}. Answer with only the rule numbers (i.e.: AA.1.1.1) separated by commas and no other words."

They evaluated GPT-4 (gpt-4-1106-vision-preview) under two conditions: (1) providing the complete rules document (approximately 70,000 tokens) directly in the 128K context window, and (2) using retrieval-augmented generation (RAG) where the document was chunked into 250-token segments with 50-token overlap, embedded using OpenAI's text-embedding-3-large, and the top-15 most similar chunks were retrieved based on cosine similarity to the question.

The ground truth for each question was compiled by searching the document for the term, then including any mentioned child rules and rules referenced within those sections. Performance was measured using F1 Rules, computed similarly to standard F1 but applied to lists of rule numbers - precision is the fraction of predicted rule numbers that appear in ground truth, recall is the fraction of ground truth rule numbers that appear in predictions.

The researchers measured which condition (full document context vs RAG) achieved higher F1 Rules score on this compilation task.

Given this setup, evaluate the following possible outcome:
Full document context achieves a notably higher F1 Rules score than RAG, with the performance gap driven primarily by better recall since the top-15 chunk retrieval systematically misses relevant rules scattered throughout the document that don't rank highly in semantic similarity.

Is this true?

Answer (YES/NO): NO